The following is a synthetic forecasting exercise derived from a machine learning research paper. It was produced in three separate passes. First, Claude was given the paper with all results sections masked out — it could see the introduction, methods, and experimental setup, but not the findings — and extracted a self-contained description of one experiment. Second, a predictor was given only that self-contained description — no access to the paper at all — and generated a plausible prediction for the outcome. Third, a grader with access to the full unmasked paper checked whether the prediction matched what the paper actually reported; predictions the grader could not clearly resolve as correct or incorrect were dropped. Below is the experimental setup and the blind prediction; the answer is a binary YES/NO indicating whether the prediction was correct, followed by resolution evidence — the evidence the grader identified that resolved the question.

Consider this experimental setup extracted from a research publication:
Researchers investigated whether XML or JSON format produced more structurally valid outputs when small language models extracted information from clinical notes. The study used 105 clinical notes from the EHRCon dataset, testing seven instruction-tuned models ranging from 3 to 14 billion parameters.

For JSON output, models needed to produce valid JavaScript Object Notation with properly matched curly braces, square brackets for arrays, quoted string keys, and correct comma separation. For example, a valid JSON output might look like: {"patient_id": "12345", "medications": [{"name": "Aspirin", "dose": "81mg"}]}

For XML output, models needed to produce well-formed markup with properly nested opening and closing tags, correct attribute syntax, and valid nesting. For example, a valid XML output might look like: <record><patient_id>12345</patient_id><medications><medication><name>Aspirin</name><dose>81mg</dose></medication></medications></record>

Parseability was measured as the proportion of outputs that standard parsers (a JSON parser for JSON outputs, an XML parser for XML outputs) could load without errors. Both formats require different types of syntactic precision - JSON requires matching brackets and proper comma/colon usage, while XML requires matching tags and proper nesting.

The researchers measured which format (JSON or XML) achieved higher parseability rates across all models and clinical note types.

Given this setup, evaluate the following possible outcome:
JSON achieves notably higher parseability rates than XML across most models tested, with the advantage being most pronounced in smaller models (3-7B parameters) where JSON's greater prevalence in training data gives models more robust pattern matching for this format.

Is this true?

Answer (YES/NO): NO